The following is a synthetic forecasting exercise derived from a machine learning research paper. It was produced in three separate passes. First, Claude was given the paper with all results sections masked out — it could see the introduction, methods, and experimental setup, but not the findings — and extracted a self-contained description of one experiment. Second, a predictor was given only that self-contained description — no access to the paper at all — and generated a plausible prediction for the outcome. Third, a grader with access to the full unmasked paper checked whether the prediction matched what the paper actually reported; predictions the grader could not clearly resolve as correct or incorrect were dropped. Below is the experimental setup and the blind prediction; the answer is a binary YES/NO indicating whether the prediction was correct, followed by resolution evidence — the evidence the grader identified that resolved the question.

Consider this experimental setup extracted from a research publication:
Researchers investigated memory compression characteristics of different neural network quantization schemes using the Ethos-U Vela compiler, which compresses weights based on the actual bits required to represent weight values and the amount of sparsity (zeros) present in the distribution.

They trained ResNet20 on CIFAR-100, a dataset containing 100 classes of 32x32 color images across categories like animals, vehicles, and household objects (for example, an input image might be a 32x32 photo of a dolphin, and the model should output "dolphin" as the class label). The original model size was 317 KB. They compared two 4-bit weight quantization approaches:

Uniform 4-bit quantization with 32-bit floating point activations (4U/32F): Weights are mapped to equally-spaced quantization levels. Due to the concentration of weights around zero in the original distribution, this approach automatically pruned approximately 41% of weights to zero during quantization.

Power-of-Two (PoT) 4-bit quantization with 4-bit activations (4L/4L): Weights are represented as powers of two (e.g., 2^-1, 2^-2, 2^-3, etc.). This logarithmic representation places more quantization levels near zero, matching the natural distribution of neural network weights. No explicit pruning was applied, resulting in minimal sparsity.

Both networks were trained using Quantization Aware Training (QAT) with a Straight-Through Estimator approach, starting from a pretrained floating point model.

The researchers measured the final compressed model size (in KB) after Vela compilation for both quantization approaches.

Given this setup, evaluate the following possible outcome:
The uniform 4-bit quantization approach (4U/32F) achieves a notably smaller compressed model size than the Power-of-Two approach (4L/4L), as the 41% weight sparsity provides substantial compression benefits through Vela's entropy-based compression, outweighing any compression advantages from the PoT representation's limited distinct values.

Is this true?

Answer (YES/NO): NO